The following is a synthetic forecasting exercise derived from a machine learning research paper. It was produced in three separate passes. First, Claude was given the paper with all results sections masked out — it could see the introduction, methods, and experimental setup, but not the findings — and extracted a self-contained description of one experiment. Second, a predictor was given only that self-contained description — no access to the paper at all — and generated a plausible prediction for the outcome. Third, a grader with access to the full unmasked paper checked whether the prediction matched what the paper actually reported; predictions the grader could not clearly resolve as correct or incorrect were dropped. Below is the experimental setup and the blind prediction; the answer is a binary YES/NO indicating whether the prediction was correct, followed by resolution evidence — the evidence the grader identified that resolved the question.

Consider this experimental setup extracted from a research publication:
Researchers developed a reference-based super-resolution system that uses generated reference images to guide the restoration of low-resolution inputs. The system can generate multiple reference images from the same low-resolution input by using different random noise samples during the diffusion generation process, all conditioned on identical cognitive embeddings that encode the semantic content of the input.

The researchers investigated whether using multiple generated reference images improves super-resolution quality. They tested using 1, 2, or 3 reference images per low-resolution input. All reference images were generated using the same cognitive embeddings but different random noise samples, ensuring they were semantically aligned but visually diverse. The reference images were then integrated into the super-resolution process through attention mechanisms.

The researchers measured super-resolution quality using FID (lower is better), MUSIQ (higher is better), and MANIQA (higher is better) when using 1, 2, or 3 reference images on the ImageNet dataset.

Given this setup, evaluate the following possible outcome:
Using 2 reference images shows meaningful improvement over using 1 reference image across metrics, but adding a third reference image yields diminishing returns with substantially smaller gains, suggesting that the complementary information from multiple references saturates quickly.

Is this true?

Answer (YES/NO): YES